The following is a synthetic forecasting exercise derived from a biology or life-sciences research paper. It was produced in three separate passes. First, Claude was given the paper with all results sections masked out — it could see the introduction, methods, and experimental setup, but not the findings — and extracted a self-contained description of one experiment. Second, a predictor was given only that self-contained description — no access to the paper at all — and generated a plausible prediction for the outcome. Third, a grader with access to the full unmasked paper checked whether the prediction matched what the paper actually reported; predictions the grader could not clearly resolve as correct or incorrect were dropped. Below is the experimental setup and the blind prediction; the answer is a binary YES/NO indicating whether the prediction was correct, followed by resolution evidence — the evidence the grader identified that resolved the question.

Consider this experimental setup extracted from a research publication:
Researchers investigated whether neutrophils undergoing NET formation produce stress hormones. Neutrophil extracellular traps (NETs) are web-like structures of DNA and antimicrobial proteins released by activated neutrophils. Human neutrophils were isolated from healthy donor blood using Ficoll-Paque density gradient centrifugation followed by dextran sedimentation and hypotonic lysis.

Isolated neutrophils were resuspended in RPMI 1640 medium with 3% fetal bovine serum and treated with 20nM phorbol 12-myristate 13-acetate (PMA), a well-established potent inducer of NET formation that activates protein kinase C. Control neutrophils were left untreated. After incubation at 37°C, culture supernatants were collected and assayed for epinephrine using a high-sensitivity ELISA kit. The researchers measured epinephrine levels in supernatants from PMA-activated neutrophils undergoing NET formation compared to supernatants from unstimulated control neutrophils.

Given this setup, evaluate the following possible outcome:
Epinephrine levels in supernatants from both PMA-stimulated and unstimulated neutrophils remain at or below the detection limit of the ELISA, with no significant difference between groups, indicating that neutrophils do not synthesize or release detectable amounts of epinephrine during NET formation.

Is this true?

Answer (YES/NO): NO